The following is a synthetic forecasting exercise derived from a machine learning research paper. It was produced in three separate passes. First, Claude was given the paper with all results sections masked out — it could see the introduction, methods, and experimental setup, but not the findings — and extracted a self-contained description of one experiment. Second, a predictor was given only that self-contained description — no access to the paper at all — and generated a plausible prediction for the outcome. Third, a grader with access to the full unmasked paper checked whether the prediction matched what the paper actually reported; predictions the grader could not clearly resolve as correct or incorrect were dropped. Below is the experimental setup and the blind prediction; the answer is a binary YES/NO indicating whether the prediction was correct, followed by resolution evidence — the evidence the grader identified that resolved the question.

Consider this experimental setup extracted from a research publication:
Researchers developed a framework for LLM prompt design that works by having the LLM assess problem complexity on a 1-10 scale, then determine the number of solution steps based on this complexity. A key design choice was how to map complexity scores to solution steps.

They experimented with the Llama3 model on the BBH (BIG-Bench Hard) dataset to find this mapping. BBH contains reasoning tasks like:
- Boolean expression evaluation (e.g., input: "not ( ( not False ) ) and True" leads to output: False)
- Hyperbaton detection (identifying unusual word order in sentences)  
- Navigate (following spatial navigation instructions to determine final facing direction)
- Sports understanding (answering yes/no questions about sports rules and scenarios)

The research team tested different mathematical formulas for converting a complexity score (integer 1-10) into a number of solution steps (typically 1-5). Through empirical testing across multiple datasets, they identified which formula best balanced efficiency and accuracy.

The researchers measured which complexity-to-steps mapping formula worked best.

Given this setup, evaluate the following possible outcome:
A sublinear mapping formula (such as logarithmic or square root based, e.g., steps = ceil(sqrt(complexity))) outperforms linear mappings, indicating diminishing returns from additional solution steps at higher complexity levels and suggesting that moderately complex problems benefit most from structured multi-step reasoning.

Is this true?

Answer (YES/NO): NO